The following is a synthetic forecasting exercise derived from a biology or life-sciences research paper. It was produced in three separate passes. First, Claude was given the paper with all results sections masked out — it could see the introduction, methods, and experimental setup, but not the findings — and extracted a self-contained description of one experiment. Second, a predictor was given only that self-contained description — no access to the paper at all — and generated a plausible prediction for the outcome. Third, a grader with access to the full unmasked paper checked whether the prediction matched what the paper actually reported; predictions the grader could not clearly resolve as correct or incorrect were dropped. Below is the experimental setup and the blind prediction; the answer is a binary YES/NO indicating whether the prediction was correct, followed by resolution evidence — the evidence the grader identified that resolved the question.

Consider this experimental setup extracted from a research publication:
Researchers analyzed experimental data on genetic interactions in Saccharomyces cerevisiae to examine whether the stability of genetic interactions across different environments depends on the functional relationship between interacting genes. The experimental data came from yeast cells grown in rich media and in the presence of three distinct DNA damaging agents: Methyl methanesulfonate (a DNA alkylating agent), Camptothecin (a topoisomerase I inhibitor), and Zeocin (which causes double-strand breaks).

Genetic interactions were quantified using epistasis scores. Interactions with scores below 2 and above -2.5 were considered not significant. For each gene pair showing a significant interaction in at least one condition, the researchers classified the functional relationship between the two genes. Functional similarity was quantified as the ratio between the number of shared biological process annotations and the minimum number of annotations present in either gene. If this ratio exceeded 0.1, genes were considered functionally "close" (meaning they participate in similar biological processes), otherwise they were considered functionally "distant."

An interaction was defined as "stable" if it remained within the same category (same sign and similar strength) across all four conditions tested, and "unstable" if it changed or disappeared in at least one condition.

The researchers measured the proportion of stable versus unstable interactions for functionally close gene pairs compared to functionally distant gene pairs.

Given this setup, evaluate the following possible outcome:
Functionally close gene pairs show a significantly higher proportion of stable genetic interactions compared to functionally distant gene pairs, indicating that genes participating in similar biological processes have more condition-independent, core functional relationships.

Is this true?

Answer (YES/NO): YES